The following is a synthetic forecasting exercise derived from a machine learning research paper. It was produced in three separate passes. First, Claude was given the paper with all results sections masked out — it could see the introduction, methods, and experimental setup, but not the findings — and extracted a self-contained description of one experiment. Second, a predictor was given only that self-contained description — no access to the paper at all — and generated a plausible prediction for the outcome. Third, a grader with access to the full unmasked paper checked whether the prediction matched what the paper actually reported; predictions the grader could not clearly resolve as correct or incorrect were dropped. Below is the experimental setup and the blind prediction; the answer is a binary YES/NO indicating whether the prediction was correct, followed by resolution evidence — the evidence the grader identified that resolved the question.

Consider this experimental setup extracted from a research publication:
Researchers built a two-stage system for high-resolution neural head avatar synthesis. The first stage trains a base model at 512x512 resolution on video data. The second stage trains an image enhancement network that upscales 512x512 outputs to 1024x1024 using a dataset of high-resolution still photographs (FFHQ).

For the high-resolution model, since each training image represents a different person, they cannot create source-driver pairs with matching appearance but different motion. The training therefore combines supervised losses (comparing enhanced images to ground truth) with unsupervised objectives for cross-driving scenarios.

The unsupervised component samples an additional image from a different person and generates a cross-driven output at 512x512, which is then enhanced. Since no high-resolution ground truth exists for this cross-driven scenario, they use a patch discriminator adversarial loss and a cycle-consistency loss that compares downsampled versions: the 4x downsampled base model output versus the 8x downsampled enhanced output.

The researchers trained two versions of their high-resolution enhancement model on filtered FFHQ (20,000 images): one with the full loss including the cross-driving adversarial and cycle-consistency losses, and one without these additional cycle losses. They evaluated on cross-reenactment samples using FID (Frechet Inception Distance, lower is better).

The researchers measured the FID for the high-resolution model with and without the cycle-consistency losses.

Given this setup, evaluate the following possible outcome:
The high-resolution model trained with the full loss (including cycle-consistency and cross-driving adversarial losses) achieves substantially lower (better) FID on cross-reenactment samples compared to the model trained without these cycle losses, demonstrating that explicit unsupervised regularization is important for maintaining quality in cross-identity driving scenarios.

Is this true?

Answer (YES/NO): NO